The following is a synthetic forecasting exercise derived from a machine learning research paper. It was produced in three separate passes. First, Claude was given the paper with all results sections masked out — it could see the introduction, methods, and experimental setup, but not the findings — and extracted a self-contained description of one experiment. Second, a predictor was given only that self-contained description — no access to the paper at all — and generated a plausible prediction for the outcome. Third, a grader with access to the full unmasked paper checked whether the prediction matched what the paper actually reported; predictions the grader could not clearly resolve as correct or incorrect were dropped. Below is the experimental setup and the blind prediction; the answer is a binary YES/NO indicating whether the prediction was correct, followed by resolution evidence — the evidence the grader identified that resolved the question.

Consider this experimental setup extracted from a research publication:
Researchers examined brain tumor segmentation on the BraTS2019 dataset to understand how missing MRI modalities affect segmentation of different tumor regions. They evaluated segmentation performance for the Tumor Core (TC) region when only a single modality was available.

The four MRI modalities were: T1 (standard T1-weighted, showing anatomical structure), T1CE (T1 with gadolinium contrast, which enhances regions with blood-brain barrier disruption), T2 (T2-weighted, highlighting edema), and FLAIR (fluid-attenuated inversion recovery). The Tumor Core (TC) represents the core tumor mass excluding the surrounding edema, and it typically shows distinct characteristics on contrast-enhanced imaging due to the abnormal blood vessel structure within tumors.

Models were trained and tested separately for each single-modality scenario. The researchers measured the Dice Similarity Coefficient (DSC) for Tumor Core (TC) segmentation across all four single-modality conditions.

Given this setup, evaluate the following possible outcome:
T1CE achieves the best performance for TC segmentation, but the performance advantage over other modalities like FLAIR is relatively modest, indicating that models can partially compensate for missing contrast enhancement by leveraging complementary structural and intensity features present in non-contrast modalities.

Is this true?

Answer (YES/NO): NO